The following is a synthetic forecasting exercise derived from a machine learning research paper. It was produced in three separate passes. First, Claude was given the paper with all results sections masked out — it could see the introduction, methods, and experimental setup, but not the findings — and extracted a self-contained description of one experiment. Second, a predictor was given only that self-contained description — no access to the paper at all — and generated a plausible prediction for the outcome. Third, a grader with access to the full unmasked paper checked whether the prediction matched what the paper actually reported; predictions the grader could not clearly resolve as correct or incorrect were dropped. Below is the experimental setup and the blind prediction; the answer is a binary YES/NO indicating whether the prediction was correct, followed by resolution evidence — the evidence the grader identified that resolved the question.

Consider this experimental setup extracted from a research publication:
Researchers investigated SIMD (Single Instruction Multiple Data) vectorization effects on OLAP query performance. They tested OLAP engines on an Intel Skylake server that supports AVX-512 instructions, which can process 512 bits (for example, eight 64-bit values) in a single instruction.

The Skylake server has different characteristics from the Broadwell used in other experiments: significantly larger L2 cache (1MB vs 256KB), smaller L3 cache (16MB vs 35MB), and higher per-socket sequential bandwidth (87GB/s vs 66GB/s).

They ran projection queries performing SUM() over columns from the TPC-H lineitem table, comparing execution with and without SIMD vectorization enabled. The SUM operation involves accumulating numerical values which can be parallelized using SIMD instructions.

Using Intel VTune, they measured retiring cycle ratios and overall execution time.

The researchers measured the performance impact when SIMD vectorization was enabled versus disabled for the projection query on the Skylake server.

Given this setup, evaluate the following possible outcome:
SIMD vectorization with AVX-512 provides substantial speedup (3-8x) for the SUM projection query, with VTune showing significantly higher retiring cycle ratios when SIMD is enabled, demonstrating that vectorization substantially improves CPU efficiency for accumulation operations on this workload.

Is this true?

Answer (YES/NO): NO